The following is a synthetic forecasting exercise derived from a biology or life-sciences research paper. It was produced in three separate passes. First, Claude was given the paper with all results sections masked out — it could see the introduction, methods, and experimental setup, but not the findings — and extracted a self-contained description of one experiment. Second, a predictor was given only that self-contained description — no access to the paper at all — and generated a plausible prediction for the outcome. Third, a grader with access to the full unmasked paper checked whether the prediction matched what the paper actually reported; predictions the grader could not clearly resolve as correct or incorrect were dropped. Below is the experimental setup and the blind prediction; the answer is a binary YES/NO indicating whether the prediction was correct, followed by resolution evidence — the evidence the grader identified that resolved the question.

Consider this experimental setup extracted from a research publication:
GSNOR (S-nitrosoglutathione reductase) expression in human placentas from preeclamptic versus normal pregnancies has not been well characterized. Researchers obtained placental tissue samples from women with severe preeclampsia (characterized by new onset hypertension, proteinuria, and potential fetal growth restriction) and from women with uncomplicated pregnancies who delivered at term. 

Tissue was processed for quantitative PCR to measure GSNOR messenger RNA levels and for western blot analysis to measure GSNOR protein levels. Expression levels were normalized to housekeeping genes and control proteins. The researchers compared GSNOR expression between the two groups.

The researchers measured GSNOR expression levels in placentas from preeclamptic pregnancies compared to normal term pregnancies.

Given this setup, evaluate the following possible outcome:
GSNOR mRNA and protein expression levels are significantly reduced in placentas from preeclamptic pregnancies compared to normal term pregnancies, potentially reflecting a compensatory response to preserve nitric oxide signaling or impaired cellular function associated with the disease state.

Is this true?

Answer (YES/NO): NO